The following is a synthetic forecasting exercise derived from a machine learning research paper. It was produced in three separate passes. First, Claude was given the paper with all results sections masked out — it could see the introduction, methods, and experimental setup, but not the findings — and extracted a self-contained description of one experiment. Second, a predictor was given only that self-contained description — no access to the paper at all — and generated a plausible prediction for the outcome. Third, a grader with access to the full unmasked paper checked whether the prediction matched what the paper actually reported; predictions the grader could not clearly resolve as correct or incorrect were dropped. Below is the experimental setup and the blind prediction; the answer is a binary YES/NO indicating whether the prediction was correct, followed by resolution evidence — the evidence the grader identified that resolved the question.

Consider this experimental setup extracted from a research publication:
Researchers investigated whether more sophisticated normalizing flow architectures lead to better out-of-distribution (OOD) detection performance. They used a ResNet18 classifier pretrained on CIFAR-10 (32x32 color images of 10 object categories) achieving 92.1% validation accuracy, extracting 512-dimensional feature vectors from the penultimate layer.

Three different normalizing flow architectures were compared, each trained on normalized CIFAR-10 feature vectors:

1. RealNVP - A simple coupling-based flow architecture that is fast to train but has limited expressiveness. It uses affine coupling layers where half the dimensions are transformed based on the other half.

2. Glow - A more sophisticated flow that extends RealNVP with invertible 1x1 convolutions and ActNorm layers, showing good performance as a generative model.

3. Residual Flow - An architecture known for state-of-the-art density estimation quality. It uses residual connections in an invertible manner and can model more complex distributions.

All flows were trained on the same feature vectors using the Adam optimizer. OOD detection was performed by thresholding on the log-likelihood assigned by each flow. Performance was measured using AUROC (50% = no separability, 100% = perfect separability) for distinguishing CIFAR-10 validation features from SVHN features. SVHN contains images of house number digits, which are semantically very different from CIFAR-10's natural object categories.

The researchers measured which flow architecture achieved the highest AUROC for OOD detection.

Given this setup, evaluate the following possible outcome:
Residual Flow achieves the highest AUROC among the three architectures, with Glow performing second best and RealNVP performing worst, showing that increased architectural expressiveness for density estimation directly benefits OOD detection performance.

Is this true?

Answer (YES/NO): NO